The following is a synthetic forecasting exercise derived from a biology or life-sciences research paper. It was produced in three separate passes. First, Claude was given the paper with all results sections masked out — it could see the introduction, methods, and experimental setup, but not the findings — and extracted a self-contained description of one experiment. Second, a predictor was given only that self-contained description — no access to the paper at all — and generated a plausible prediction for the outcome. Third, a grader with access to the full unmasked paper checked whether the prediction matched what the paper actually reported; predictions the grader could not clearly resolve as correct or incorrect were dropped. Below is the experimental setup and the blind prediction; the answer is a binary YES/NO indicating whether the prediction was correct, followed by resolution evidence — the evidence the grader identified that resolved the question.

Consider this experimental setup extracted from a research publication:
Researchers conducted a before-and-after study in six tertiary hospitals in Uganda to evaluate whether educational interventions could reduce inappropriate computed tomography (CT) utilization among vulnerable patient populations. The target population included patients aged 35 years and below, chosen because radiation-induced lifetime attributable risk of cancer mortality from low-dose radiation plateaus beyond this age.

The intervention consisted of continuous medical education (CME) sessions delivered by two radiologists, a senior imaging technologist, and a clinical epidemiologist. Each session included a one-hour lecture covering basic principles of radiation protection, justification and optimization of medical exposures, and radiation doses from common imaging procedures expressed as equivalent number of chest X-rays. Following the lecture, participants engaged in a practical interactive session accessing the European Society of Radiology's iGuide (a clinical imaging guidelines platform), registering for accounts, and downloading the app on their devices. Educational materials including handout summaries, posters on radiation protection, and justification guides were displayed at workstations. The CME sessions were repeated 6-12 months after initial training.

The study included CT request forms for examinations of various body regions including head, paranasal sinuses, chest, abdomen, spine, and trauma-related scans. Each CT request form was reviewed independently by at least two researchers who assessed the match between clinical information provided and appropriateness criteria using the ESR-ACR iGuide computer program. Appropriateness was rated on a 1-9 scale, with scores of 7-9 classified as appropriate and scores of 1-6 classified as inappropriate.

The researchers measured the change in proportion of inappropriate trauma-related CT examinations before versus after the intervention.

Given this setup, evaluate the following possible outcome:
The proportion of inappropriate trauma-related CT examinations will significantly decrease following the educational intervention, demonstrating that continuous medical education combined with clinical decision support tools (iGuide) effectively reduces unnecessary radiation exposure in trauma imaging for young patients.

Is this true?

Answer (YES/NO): YES